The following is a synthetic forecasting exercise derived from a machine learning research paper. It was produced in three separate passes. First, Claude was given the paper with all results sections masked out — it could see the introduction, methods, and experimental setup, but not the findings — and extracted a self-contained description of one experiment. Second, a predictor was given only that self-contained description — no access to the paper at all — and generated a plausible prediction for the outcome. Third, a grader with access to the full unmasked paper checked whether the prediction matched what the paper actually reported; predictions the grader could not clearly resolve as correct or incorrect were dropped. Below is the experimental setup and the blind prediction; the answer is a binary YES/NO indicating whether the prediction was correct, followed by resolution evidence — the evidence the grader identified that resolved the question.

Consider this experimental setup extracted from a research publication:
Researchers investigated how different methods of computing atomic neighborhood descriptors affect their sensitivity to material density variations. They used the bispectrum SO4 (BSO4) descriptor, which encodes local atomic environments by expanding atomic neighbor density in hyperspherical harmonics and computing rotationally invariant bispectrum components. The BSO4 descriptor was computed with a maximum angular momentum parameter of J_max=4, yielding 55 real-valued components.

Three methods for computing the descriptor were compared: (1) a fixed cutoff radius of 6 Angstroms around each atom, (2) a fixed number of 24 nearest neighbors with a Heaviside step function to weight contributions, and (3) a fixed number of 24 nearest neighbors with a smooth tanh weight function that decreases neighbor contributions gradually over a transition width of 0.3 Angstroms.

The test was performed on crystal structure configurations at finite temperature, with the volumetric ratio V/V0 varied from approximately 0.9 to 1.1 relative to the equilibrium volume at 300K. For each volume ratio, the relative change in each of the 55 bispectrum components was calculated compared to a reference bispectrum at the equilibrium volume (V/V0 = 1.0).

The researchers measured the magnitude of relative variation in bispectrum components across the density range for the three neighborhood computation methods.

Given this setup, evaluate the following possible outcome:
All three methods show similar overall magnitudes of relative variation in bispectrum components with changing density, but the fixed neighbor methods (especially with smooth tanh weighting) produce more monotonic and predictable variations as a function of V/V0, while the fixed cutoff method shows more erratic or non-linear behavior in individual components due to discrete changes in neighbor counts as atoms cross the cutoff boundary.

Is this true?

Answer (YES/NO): NO